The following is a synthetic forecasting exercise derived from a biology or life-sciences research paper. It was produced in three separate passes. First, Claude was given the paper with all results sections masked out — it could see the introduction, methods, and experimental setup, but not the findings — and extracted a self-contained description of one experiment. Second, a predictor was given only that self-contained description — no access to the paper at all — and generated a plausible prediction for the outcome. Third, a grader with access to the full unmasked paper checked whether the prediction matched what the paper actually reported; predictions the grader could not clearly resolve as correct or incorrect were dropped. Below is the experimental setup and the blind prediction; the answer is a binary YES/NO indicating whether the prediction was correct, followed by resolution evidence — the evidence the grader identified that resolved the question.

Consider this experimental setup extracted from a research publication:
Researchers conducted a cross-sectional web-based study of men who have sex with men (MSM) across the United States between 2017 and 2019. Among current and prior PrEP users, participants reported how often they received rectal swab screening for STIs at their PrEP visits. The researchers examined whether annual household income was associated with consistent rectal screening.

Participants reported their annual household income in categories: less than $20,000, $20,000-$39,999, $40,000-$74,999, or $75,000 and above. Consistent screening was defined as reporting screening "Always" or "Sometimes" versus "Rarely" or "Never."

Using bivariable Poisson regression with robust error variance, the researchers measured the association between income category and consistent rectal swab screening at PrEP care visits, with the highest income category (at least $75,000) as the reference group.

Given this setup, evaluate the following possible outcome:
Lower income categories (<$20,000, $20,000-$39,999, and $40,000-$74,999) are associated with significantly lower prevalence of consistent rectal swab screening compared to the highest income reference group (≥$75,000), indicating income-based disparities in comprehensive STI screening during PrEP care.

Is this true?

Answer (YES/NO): NO